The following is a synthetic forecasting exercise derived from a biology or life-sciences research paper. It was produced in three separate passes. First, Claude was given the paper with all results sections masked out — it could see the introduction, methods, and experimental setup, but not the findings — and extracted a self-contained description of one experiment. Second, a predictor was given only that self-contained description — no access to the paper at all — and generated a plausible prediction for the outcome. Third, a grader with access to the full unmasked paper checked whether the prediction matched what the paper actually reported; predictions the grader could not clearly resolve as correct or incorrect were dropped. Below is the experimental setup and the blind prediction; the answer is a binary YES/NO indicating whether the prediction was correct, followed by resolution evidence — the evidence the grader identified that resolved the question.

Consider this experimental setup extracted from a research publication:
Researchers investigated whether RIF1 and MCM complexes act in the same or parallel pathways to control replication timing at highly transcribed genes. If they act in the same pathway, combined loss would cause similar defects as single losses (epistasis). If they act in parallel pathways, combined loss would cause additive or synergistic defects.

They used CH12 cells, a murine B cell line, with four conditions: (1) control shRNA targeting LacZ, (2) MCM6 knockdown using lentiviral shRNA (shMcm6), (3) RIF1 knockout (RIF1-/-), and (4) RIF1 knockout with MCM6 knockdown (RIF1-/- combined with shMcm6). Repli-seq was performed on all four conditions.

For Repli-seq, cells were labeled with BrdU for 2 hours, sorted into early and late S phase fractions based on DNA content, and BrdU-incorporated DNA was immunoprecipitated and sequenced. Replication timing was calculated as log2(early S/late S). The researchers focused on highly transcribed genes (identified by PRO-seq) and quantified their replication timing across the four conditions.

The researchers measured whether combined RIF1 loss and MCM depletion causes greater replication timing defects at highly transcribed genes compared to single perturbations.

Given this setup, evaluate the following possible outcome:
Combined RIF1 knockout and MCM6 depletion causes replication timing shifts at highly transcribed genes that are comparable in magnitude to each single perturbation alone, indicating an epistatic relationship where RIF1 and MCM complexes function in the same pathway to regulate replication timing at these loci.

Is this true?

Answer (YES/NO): NO